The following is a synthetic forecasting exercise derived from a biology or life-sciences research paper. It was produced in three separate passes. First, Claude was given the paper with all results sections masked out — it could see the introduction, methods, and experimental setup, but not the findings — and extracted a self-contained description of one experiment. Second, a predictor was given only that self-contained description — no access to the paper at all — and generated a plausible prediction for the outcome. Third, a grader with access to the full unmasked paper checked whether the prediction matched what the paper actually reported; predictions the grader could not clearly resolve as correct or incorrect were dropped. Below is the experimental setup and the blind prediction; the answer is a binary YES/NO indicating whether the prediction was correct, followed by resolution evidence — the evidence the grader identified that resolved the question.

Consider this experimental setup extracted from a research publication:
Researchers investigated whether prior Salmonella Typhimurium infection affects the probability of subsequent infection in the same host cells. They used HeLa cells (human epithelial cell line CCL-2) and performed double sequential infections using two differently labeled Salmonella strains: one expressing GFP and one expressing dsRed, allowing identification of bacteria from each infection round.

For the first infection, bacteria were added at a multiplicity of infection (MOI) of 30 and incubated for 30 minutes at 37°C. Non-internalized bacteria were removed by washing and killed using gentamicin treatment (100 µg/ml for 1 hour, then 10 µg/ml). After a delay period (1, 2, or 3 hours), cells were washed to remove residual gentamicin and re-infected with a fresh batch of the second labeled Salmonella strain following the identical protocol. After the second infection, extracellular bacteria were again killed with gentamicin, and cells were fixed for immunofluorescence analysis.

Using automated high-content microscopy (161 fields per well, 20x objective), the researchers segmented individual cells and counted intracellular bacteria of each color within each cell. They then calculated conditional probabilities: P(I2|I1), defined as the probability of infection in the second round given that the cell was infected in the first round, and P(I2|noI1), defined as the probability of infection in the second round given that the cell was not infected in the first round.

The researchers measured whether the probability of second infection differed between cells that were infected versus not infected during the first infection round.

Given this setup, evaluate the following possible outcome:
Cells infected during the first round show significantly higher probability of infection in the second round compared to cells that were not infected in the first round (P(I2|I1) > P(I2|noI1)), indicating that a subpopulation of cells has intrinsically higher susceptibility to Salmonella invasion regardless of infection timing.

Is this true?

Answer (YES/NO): NO